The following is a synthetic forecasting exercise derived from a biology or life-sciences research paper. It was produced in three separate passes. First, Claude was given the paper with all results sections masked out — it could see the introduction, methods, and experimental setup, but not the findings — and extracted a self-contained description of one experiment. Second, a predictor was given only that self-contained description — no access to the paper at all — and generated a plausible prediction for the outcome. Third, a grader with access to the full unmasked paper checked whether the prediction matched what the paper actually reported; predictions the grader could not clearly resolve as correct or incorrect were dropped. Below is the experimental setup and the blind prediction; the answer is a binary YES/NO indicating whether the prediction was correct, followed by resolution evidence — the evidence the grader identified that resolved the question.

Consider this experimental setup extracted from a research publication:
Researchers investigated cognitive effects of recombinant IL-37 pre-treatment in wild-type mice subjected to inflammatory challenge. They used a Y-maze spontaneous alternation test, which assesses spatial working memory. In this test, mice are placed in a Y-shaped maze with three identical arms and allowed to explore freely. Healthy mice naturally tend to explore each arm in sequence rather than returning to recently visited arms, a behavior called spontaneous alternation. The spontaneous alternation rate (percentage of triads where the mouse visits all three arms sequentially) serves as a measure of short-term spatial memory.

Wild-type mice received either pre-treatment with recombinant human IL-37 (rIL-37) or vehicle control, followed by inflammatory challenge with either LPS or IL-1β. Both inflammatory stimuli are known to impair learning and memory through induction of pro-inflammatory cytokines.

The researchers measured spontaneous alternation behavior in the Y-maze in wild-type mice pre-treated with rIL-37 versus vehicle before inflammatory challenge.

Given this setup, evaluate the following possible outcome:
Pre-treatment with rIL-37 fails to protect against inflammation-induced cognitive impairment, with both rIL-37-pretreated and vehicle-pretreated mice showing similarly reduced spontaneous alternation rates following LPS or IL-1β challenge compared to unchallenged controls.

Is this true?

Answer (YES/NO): NO